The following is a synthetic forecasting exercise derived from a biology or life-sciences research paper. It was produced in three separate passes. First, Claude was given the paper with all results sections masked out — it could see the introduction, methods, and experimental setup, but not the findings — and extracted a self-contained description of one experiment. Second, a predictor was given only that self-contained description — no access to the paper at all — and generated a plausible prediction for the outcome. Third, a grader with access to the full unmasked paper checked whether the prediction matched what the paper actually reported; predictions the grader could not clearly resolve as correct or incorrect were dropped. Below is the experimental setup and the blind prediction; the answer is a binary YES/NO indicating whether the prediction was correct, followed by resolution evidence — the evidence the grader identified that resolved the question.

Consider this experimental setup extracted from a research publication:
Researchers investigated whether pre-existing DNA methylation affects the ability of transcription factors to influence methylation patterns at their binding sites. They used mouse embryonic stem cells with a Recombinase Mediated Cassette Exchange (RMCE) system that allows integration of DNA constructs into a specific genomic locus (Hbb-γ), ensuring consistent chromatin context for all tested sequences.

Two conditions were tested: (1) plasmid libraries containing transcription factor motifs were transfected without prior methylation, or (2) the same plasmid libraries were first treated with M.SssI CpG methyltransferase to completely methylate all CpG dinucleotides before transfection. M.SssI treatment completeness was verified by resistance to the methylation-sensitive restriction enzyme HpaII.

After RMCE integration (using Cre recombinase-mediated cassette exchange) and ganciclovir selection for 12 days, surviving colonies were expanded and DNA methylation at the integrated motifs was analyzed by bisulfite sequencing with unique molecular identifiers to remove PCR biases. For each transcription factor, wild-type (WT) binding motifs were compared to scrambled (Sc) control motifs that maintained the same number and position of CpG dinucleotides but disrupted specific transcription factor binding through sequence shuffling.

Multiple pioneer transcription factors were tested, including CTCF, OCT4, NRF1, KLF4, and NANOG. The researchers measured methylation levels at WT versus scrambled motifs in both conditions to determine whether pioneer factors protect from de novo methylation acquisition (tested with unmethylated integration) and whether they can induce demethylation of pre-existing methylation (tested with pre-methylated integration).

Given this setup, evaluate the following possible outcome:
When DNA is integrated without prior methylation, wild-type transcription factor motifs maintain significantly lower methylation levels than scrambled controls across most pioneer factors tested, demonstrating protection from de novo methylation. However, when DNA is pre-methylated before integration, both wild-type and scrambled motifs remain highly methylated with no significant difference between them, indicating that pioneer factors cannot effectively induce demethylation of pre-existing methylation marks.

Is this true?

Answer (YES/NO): NO